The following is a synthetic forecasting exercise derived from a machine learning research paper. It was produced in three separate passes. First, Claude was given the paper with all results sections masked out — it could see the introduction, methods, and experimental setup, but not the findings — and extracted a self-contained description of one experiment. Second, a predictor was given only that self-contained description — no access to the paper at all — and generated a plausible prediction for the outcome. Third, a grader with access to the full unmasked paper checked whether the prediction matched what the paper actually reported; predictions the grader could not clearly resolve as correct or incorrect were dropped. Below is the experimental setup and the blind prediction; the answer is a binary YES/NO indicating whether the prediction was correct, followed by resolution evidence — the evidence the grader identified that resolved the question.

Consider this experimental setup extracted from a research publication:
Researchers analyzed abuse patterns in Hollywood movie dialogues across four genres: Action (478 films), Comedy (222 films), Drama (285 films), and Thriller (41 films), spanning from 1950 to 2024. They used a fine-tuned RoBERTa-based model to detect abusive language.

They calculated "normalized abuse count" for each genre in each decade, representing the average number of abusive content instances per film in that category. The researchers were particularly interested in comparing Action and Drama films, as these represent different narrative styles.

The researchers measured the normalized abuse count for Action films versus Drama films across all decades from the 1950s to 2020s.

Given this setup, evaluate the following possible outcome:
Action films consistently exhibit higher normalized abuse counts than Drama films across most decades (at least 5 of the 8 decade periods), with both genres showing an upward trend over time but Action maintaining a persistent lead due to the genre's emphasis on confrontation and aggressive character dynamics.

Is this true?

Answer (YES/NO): NO